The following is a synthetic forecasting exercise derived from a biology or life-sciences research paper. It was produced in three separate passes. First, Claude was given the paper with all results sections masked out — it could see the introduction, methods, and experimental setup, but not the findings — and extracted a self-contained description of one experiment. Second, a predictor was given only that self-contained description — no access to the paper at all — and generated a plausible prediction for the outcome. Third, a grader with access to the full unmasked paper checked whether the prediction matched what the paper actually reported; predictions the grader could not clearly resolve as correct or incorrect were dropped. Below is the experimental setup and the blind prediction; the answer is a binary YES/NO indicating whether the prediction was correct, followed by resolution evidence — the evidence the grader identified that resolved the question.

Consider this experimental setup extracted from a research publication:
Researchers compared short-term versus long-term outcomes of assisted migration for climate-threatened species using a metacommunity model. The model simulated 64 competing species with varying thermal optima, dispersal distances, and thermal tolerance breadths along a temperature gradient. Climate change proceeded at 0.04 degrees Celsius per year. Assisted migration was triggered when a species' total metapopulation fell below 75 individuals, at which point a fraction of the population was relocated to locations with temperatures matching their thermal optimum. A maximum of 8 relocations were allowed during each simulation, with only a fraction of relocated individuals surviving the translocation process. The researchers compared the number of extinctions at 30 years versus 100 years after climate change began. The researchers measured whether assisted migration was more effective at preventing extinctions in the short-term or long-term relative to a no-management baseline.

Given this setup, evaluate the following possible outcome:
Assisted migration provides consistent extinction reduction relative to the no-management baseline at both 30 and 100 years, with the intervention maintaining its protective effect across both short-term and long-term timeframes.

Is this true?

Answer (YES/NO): NO